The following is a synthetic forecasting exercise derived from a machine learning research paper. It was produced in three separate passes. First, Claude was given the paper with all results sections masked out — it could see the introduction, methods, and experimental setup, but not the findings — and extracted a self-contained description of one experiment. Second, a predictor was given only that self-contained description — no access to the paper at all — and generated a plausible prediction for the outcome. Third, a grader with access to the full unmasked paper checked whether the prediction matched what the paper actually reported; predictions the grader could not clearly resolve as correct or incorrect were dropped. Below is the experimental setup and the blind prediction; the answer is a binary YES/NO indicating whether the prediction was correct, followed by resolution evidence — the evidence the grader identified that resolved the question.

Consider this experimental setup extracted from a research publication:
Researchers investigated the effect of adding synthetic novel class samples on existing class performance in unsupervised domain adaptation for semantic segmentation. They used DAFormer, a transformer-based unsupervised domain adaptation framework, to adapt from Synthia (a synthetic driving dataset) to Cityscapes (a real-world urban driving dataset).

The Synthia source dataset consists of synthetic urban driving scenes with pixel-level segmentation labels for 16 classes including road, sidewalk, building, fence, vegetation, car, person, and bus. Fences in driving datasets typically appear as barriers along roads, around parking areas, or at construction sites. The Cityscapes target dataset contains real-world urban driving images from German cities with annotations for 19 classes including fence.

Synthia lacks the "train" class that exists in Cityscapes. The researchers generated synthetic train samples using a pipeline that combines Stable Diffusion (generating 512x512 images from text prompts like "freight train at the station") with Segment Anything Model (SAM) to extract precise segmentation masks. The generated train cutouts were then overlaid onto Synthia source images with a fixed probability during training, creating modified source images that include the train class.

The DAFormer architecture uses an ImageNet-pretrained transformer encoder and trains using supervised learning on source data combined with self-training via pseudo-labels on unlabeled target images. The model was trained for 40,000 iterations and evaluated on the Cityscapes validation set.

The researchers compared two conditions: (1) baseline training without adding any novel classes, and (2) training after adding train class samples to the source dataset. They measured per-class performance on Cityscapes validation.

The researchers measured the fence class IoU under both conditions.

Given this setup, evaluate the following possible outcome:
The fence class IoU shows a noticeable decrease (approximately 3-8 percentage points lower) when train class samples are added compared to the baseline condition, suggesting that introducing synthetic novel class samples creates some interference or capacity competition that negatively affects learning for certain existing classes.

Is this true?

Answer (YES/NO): YES